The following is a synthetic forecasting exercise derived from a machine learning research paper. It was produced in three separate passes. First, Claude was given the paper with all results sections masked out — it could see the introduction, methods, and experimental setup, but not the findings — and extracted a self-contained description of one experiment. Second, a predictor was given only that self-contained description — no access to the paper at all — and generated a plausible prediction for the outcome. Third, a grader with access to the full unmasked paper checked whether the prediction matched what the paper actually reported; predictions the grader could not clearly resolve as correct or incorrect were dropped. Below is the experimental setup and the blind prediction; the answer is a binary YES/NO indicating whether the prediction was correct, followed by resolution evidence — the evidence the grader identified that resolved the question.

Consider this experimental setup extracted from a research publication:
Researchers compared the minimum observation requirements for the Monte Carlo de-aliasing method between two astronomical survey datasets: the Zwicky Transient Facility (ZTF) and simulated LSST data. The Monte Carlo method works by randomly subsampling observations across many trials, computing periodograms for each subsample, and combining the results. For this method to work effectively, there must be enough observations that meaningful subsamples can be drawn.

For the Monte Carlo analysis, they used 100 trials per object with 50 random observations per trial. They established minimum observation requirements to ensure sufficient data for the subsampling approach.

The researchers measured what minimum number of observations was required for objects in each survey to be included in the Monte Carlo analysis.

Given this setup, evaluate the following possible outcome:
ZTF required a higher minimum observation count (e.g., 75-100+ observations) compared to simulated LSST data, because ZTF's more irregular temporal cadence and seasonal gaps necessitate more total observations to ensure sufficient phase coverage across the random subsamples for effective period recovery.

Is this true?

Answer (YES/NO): NO